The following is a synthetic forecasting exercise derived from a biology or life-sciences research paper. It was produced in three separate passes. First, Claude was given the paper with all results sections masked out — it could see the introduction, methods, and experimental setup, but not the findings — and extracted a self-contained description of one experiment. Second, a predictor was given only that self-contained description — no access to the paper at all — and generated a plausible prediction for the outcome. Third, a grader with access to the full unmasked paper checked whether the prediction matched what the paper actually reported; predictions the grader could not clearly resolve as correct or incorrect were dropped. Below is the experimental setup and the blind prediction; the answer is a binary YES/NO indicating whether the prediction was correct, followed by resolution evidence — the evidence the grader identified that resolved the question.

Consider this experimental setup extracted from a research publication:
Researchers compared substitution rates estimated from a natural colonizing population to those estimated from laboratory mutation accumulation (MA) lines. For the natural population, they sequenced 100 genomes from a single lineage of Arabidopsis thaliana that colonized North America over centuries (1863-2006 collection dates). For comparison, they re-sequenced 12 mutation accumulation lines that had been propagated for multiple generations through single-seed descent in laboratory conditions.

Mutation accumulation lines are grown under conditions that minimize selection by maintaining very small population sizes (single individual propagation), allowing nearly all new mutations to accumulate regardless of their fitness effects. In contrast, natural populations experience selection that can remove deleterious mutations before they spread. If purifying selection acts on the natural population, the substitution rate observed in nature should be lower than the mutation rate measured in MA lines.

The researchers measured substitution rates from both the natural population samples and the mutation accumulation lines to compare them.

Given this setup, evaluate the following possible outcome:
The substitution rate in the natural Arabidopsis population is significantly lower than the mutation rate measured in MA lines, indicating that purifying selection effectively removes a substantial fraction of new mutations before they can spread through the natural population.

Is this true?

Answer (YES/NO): YES